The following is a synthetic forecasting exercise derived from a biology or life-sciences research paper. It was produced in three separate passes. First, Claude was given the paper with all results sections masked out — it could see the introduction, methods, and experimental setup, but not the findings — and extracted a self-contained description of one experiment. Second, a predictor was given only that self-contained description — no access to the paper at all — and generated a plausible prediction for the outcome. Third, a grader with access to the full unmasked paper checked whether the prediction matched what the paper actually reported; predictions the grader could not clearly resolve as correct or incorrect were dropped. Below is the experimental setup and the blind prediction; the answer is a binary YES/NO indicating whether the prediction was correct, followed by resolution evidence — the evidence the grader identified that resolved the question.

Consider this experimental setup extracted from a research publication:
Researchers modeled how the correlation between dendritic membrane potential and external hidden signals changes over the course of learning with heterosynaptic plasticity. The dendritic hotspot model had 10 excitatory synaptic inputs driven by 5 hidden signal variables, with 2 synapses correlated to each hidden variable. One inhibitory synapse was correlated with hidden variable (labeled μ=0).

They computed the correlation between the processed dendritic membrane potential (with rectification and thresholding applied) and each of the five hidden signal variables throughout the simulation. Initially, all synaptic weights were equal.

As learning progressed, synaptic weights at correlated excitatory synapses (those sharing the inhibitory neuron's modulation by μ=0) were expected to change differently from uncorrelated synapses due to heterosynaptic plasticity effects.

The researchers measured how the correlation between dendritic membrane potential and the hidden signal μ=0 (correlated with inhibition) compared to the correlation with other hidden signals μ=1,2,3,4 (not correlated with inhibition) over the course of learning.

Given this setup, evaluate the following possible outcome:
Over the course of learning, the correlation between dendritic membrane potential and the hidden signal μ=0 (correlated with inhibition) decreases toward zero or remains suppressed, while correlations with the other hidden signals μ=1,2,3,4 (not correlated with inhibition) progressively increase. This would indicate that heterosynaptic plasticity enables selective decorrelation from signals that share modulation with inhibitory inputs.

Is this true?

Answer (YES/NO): NO